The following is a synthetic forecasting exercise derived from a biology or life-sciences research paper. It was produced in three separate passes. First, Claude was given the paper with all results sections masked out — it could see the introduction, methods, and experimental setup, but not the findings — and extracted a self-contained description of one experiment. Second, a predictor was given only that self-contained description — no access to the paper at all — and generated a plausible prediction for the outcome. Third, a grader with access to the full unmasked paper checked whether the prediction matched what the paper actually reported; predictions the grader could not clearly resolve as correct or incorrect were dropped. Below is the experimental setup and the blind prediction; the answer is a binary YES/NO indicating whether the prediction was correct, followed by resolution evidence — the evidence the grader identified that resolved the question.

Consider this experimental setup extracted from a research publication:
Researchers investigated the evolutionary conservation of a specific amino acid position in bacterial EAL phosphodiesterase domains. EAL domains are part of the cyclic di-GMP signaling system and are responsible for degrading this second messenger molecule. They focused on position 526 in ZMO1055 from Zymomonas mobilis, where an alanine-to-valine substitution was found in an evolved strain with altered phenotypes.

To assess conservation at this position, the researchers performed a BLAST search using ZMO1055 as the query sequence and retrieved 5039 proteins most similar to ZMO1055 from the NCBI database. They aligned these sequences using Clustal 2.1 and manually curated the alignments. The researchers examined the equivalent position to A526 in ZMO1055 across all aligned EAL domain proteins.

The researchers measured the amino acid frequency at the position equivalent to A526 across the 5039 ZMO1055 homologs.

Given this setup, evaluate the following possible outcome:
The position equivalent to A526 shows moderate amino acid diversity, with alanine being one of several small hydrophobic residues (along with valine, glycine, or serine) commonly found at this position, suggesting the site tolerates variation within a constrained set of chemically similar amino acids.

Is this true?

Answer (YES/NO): NO